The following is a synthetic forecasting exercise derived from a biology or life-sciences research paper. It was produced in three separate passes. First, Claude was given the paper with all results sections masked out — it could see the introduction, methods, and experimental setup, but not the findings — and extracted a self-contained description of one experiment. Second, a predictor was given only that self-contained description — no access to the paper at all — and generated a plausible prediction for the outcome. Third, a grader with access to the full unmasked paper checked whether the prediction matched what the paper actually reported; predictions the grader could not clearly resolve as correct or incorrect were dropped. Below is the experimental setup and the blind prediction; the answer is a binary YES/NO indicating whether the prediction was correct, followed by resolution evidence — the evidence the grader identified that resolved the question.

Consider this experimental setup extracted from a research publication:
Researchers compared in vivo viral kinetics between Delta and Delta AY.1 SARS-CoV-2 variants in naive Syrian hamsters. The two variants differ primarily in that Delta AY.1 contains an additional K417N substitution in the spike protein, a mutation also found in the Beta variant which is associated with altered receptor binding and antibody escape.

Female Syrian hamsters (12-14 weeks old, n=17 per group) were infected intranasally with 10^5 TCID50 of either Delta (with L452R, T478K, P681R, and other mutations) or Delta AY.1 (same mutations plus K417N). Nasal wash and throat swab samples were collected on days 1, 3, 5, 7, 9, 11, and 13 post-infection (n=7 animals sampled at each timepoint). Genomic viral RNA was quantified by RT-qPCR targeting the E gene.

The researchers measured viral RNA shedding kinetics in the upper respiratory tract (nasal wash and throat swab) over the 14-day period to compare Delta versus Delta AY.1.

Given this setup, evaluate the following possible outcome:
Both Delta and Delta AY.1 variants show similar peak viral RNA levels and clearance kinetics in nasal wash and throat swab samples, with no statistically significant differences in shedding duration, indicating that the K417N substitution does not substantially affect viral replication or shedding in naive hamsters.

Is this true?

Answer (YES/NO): NO